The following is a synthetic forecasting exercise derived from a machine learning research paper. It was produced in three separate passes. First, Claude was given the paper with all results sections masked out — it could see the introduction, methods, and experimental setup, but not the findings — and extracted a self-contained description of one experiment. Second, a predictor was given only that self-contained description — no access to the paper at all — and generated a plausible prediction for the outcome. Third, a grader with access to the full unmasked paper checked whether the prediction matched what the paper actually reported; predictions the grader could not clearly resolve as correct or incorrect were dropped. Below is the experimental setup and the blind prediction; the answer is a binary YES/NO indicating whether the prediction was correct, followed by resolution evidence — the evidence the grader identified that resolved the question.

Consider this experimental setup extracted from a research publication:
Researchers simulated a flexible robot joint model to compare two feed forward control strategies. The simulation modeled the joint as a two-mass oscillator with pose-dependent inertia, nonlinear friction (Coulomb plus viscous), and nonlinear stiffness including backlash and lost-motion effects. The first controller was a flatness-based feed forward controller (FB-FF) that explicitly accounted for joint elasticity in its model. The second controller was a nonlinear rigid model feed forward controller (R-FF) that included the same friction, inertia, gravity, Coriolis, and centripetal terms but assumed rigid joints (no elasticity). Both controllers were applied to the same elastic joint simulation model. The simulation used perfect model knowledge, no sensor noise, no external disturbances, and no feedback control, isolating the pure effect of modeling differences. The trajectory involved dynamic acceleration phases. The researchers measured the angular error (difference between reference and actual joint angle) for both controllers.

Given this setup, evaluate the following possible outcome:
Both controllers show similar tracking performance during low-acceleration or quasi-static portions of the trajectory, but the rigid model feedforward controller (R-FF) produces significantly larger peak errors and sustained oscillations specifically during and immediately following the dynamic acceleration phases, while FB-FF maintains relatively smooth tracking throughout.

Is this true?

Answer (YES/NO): NO